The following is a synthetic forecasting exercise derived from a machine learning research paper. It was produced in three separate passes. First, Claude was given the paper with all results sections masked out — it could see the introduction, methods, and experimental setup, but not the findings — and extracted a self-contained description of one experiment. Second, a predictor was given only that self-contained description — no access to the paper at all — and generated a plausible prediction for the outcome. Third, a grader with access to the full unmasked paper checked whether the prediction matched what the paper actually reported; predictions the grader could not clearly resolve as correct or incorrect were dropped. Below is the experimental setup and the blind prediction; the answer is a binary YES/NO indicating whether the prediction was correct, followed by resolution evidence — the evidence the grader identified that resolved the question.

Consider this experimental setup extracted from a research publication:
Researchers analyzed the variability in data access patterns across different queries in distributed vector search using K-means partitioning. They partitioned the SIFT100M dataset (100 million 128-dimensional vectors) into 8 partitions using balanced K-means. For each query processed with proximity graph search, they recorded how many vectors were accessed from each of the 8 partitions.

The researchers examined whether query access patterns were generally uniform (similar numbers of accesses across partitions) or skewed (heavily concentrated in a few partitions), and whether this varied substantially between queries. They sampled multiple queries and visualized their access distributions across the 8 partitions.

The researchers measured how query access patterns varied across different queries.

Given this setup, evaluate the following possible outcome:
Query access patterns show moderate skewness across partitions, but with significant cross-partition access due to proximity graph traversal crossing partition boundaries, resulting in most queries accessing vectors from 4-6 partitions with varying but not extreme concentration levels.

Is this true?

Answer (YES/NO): NO